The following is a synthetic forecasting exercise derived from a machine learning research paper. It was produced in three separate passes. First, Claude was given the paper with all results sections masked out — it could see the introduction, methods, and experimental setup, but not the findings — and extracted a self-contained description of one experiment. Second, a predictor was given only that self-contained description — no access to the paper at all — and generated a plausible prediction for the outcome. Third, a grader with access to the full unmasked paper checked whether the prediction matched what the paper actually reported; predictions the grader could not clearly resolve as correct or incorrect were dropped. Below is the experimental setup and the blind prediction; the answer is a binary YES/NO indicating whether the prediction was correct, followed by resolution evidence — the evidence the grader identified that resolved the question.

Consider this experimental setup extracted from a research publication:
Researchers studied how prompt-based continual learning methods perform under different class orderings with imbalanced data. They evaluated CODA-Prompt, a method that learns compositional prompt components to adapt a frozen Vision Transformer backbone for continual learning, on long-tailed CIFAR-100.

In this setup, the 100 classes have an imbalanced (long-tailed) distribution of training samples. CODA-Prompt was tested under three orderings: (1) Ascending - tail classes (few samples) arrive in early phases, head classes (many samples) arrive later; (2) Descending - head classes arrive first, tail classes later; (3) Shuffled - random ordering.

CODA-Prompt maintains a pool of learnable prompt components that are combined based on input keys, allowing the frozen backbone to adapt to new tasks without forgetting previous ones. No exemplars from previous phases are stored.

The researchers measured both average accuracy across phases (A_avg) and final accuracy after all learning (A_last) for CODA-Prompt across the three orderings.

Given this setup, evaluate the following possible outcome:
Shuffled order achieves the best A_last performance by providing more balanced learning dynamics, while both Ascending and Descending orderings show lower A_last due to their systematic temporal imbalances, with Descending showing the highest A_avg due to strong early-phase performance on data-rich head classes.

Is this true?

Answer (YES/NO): NO